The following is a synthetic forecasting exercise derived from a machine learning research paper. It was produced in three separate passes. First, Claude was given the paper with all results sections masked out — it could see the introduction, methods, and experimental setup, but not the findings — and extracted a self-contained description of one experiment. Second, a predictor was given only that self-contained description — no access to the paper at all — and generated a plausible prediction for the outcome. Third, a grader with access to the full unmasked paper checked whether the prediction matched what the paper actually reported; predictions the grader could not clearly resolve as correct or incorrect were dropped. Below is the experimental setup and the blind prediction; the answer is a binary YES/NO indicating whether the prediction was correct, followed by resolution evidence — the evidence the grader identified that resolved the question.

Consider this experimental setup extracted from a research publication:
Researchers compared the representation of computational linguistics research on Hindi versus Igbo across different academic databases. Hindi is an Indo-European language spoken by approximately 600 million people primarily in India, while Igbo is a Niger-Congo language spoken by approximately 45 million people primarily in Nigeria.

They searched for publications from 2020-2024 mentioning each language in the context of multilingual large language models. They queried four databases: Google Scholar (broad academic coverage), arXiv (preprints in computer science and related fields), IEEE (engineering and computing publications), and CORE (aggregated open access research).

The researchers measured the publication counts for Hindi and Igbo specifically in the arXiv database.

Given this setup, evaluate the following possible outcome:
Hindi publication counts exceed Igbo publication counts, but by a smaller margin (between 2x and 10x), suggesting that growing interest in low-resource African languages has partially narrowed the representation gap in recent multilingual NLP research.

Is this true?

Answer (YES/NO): NO